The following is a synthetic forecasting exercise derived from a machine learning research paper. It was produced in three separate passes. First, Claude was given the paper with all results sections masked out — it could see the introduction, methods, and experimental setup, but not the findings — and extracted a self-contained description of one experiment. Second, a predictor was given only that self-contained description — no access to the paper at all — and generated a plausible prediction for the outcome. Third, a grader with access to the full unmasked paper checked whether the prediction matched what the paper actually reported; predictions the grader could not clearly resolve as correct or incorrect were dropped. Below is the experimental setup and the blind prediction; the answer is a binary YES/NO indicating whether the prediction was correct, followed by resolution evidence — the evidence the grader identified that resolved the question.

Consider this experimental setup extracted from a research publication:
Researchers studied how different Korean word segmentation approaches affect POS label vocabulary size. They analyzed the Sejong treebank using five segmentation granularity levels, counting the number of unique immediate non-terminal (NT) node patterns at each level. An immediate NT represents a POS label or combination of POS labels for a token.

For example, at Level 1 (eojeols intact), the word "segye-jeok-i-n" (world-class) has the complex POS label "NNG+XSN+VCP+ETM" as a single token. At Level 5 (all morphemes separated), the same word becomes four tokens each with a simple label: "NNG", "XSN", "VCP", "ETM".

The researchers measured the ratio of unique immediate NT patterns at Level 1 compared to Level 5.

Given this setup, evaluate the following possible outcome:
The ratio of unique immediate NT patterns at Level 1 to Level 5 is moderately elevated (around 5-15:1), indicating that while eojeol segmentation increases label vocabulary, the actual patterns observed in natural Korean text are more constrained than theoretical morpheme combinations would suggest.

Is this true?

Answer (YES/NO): NO